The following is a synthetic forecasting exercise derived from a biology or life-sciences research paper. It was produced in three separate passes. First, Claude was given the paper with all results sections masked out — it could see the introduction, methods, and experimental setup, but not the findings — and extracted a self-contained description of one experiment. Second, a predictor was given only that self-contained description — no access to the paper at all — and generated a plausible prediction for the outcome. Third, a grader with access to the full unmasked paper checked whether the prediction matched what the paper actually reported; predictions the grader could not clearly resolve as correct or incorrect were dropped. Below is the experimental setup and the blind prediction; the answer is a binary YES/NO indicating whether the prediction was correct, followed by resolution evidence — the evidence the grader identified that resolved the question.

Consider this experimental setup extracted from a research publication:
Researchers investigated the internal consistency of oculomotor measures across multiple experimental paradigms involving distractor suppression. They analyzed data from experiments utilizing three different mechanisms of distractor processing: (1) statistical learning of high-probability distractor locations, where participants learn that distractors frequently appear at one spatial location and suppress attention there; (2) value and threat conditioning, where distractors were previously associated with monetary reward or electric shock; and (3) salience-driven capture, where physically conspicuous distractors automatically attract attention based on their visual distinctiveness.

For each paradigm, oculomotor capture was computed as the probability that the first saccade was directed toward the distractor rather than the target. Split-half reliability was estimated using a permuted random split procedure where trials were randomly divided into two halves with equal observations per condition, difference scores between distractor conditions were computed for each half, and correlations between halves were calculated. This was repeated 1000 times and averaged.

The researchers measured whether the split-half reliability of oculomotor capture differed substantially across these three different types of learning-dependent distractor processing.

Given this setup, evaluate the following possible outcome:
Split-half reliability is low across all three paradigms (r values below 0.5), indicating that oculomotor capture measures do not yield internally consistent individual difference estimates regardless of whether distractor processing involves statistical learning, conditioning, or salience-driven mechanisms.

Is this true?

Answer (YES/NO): NO